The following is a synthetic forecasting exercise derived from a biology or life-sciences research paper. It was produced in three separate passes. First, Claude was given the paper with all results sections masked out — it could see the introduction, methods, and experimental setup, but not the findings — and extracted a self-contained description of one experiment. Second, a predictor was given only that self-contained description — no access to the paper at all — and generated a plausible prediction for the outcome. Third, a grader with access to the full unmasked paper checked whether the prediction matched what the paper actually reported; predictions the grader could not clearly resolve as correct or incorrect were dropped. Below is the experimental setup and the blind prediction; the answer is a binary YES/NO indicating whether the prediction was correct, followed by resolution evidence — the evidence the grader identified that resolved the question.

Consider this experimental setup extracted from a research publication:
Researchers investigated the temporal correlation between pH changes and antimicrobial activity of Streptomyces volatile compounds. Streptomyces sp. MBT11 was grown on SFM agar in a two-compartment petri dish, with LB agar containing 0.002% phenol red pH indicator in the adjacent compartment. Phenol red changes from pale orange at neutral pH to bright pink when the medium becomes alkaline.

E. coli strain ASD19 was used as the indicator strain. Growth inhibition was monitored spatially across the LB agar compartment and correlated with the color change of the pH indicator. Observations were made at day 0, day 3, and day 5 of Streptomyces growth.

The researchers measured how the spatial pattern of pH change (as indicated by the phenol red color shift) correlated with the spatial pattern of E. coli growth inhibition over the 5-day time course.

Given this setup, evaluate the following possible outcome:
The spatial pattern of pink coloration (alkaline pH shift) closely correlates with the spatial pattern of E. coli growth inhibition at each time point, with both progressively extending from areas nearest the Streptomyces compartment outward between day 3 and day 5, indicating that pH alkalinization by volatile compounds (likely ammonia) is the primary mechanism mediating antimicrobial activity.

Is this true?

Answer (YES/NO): NO